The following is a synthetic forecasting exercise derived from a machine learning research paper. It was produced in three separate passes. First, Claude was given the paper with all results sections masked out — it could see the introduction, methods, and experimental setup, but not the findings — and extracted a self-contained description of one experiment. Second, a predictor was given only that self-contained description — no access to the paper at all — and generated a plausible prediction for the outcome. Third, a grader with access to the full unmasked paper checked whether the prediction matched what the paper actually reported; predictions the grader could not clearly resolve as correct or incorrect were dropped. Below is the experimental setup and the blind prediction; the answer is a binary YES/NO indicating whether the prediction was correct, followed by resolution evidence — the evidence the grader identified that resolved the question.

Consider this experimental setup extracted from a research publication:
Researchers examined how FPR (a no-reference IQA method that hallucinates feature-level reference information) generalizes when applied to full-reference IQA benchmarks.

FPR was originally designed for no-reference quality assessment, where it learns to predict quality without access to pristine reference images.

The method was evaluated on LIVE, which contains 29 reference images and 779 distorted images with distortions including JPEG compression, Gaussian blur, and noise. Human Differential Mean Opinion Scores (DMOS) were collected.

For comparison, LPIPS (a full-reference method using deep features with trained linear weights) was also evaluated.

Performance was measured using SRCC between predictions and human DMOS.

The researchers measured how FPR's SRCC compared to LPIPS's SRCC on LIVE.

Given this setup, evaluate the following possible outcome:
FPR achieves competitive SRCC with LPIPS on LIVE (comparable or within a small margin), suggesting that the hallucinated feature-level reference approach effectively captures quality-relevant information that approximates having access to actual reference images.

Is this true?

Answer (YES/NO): NO